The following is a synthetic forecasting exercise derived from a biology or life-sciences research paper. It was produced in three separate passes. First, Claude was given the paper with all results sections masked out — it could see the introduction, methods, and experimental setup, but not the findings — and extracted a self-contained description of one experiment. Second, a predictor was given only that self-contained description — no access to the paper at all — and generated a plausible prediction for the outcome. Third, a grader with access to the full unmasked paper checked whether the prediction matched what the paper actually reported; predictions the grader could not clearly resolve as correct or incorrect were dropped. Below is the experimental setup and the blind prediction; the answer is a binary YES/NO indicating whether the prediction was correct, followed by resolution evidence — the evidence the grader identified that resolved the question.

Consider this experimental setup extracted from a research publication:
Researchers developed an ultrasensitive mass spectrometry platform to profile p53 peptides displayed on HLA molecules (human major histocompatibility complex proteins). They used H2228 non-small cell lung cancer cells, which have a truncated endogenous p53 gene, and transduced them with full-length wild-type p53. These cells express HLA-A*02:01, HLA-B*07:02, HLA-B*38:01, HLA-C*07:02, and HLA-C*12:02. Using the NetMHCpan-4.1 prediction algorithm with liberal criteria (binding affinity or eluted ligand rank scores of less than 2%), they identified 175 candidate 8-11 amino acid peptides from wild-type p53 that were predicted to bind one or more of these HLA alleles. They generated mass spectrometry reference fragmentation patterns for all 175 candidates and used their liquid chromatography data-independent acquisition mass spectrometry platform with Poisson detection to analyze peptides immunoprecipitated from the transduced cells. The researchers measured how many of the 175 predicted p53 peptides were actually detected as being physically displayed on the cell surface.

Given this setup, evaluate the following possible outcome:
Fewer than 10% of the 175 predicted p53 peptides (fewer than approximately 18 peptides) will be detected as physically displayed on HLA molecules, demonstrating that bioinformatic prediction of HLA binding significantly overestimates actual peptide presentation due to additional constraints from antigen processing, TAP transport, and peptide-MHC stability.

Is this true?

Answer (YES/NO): YES